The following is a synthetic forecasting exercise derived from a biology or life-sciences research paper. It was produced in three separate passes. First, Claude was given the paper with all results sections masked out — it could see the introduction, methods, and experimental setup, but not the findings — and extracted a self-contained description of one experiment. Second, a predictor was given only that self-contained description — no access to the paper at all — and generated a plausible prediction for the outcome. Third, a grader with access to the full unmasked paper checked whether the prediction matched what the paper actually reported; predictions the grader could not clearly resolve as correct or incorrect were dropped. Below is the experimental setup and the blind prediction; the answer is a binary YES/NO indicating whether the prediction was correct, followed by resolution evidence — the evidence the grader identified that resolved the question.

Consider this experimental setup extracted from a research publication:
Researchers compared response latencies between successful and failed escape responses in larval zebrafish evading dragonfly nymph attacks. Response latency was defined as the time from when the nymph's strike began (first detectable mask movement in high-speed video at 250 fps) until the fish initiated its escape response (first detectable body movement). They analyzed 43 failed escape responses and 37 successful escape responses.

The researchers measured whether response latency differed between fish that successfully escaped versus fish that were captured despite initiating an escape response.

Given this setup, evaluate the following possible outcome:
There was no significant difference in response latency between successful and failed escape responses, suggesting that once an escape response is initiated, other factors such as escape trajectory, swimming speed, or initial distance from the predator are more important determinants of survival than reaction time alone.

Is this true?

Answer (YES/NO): YES